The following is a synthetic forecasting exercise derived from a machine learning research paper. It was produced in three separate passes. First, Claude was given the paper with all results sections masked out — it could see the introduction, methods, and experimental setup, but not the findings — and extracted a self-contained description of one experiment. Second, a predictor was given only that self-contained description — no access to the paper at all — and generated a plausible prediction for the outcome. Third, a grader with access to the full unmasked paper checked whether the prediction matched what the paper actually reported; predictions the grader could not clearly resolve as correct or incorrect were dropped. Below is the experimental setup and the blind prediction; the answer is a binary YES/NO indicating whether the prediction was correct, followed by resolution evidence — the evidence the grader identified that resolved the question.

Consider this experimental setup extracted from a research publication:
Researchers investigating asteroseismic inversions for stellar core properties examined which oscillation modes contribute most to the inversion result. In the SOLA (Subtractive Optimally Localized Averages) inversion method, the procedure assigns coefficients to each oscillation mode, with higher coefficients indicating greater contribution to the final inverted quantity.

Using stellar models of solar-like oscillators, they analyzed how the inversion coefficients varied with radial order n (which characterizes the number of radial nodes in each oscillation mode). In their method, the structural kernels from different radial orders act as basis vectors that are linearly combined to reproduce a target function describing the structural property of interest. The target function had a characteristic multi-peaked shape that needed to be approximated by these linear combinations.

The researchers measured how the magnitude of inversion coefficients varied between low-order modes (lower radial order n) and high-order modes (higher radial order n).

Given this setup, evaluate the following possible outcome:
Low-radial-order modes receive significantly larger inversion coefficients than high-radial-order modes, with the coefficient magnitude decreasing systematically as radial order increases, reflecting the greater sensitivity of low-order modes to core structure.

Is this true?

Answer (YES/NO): YES